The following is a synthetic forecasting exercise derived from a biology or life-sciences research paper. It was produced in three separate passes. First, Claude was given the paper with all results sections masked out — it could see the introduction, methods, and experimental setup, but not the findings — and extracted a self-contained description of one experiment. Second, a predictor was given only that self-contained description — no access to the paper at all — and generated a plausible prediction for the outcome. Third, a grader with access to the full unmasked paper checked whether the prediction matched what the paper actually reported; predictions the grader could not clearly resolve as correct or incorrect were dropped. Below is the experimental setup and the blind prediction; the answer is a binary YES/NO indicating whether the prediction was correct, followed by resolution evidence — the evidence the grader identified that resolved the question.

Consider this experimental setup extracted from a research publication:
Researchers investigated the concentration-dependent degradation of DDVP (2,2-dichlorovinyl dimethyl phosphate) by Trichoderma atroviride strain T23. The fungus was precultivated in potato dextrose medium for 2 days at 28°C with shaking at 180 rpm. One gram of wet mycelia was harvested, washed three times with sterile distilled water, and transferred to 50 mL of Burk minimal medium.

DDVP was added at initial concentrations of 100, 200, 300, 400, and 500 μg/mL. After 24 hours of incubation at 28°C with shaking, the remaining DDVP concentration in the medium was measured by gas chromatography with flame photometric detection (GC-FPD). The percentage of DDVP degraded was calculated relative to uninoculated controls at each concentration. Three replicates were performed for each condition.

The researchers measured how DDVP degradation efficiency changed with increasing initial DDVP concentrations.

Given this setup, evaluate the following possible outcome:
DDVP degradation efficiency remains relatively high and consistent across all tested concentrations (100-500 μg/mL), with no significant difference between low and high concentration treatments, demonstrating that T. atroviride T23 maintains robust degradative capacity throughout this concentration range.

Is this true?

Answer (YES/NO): NO